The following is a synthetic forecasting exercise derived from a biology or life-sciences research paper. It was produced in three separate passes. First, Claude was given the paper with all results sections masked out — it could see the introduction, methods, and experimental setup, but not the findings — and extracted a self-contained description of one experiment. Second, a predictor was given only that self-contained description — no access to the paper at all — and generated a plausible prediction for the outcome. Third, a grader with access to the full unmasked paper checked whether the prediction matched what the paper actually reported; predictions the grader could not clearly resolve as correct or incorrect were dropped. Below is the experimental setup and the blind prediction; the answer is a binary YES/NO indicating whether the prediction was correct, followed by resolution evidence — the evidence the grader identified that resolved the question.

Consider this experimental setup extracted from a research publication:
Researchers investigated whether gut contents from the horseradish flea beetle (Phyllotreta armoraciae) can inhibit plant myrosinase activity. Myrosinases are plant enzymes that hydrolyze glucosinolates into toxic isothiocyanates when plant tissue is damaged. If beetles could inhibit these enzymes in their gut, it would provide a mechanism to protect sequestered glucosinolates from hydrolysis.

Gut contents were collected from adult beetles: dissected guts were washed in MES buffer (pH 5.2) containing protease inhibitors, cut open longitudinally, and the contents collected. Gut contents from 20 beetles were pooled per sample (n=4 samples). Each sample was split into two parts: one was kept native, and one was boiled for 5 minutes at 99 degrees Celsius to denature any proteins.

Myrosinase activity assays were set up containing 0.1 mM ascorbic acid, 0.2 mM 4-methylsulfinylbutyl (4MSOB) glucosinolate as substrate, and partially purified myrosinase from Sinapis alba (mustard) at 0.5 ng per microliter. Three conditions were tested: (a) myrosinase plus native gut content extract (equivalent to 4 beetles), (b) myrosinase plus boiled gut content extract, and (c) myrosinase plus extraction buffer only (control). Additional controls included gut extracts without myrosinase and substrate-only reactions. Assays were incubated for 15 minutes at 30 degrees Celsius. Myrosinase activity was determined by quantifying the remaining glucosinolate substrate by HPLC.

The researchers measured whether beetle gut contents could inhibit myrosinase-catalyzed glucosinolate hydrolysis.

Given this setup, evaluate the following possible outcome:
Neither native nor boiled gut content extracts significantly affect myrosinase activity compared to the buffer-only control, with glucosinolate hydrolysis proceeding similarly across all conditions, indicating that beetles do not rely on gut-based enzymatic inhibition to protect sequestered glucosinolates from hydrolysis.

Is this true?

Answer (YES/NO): NO